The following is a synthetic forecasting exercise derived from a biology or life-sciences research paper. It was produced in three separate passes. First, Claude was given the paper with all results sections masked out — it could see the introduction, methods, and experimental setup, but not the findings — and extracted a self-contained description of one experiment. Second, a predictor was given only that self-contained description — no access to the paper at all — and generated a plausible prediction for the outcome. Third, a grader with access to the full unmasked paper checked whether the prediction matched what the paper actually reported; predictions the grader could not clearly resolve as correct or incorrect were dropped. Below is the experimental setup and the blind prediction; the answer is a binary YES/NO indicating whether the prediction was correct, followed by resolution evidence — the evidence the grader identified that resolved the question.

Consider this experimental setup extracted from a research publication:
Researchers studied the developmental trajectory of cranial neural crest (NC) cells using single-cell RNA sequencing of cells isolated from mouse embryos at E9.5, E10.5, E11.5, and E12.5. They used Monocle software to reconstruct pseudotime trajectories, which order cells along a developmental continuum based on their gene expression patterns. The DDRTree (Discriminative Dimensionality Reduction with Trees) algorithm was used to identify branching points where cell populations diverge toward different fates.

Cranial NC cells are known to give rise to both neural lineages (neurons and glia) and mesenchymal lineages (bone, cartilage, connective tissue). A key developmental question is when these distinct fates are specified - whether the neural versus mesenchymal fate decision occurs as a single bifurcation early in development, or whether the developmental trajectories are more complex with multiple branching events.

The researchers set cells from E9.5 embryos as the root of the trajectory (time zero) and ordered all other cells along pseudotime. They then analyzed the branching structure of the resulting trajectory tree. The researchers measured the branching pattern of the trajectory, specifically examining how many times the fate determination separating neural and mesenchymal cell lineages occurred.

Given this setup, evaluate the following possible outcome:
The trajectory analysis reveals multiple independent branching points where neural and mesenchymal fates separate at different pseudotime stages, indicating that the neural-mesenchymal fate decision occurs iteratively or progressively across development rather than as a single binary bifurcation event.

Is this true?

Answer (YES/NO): YES